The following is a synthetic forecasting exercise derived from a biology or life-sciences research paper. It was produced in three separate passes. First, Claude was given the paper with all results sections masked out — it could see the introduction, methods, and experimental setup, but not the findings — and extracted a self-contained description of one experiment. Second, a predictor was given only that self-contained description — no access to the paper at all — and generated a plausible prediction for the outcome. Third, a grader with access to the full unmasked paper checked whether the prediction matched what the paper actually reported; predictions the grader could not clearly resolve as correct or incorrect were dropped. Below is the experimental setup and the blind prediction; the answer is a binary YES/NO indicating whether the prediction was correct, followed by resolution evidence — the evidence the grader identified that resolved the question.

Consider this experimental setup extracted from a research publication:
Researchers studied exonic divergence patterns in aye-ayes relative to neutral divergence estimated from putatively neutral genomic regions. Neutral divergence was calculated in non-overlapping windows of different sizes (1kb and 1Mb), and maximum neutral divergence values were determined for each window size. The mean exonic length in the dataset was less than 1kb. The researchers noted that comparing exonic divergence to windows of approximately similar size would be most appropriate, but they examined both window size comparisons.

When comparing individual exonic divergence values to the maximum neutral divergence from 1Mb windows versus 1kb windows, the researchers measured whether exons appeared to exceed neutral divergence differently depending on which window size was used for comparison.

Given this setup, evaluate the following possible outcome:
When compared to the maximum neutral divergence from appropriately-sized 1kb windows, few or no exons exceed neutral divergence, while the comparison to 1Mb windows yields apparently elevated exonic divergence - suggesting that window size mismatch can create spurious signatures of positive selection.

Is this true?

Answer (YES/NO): YES